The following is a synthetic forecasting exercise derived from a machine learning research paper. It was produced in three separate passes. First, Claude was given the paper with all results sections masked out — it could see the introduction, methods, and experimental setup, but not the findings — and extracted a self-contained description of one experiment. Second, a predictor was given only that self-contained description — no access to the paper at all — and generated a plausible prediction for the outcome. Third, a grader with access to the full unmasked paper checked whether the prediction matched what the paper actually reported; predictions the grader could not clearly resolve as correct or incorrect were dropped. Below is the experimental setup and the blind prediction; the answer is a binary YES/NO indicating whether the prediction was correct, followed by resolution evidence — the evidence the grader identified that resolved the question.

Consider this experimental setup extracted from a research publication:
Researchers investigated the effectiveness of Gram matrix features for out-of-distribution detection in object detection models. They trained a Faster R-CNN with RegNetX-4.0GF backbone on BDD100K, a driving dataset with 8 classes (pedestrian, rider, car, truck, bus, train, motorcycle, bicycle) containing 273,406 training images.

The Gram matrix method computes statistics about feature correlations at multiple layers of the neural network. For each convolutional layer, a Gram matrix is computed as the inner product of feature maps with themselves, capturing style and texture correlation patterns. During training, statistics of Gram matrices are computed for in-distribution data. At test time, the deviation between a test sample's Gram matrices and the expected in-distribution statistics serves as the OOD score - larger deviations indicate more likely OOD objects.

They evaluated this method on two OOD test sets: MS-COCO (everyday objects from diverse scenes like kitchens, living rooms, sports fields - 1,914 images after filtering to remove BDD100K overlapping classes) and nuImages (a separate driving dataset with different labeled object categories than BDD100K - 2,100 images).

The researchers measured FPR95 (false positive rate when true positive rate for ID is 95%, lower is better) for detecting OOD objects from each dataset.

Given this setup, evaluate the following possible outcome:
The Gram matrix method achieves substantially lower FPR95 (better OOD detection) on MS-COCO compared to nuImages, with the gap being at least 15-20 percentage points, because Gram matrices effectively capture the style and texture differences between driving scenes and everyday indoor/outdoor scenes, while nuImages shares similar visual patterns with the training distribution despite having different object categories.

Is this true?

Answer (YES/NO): NO